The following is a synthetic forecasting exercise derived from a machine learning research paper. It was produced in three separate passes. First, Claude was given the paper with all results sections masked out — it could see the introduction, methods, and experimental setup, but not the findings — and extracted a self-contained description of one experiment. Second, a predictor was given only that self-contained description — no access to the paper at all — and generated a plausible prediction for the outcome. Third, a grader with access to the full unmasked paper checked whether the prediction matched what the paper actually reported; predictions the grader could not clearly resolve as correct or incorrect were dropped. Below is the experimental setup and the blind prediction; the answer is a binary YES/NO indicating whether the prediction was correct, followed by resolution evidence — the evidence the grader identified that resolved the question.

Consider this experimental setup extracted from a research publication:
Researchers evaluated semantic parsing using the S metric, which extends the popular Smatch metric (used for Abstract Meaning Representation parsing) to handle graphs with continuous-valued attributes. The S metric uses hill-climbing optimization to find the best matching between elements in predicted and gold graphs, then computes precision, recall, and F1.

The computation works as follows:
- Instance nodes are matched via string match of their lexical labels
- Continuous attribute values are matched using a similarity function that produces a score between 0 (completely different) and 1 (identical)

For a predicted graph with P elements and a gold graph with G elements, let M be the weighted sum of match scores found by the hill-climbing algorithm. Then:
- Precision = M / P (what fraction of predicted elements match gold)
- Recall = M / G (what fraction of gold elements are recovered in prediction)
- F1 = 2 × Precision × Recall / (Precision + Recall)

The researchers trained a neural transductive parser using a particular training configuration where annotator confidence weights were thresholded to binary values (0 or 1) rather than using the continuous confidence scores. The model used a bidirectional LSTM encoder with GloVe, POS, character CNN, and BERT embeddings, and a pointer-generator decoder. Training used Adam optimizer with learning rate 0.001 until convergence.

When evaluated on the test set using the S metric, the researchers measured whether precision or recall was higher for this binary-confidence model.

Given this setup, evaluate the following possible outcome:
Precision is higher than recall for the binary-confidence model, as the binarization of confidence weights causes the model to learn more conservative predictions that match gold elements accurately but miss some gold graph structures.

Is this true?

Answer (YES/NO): YES